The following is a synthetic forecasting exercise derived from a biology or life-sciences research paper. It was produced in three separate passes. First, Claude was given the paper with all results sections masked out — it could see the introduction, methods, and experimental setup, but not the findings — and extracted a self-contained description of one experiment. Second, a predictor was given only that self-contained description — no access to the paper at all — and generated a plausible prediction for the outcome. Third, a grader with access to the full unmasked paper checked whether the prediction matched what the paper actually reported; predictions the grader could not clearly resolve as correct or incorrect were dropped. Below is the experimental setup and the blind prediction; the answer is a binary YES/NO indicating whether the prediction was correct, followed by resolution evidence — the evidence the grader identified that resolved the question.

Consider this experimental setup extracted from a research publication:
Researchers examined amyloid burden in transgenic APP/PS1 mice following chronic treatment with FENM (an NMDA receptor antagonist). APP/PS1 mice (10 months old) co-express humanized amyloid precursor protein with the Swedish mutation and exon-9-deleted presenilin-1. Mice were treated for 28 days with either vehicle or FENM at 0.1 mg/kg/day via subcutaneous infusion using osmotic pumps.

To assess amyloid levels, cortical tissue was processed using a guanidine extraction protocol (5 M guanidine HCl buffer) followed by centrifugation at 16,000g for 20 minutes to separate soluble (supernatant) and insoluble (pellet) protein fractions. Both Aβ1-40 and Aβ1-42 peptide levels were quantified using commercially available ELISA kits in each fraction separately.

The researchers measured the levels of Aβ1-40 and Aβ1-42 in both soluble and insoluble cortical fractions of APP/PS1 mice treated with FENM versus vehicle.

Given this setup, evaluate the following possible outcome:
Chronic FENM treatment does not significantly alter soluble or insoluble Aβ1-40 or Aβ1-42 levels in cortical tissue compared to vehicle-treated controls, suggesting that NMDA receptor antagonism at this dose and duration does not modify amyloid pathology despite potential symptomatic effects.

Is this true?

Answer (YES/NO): YES